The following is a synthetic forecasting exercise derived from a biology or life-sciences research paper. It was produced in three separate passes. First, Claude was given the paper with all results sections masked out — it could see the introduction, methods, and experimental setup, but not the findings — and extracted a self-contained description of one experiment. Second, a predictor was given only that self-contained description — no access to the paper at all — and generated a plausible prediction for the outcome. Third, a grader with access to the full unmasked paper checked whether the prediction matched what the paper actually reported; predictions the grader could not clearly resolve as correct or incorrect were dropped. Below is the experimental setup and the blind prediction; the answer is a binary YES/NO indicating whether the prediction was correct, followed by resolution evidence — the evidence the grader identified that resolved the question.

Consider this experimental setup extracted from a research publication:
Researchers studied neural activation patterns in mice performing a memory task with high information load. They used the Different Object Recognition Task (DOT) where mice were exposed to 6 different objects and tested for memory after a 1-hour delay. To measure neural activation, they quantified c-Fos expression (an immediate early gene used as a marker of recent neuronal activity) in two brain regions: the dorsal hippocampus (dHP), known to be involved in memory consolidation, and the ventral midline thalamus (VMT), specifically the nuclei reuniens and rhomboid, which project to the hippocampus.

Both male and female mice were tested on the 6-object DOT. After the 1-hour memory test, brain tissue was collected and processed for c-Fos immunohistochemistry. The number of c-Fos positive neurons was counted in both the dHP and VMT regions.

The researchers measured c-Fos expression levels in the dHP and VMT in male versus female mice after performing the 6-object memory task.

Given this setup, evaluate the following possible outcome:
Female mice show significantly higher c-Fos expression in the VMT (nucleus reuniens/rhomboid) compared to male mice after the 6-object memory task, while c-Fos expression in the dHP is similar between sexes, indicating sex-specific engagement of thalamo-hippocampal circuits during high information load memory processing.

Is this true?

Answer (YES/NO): NO